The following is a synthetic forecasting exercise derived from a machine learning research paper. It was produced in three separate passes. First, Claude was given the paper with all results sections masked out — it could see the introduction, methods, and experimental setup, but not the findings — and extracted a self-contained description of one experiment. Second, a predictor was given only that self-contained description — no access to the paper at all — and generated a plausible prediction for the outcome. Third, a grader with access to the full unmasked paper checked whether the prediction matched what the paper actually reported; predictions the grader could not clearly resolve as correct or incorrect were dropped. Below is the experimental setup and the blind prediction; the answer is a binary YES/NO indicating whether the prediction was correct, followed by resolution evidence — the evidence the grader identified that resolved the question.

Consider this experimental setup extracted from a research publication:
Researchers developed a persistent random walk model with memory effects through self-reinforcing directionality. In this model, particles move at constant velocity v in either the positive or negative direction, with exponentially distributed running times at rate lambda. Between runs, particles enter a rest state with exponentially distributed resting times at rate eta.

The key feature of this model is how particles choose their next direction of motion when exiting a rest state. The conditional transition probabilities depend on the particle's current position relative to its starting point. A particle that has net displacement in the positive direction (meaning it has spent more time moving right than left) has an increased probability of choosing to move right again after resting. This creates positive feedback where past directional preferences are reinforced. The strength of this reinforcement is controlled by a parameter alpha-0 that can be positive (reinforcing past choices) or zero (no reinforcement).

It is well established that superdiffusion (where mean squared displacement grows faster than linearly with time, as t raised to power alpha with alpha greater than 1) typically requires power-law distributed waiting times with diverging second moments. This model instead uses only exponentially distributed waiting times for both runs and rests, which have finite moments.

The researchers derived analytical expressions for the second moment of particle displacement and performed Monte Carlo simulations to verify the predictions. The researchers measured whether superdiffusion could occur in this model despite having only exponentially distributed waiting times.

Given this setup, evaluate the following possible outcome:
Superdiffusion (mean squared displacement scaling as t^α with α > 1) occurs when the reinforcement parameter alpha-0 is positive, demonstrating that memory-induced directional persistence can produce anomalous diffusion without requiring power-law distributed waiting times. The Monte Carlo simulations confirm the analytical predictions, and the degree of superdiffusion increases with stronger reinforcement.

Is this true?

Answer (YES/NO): NO